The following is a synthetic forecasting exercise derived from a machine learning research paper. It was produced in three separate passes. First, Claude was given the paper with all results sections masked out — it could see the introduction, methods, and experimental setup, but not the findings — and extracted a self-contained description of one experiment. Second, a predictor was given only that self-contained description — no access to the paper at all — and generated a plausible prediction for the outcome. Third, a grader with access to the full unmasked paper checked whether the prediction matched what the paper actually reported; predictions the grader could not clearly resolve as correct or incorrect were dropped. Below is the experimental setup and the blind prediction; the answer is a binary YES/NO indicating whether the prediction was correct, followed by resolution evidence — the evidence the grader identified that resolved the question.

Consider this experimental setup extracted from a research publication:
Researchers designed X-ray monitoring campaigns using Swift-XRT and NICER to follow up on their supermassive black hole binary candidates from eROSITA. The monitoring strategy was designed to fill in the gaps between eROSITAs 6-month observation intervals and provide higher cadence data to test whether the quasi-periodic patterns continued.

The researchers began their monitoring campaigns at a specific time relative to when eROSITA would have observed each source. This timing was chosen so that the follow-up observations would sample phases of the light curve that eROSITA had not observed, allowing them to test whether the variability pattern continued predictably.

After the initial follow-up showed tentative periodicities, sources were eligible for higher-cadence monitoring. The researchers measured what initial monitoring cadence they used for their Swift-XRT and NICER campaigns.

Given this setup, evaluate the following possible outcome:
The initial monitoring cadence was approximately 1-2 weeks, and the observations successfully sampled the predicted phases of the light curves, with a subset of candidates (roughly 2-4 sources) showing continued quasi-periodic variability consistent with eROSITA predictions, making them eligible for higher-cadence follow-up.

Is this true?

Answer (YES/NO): NO